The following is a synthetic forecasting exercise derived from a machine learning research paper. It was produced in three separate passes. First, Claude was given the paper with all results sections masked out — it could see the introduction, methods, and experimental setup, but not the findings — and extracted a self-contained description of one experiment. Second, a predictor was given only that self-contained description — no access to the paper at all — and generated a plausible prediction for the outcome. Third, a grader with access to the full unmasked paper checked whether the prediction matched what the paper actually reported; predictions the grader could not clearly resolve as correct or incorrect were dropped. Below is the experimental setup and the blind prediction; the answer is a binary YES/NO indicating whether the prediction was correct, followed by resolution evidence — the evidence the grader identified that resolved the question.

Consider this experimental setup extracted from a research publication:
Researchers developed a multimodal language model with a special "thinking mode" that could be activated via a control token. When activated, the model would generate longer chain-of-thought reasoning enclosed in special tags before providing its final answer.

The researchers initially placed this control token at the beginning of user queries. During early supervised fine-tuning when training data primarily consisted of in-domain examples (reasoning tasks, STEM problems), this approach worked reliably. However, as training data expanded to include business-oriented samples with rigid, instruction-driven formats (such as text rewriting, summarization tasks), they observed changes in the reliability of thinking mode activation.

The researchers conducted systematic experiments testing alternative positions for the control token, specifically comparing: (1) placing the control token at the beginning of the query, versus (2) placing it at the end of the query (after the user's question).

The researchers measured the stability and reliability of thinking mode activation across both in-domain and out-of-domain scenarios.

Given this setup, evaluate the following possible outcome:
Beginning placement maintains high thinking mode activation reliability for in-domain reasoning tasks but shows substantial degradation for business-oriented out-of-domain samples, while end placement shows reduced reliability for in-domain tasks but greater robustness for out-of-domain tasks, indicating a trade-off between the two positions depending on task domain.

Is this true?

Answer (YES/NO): NO